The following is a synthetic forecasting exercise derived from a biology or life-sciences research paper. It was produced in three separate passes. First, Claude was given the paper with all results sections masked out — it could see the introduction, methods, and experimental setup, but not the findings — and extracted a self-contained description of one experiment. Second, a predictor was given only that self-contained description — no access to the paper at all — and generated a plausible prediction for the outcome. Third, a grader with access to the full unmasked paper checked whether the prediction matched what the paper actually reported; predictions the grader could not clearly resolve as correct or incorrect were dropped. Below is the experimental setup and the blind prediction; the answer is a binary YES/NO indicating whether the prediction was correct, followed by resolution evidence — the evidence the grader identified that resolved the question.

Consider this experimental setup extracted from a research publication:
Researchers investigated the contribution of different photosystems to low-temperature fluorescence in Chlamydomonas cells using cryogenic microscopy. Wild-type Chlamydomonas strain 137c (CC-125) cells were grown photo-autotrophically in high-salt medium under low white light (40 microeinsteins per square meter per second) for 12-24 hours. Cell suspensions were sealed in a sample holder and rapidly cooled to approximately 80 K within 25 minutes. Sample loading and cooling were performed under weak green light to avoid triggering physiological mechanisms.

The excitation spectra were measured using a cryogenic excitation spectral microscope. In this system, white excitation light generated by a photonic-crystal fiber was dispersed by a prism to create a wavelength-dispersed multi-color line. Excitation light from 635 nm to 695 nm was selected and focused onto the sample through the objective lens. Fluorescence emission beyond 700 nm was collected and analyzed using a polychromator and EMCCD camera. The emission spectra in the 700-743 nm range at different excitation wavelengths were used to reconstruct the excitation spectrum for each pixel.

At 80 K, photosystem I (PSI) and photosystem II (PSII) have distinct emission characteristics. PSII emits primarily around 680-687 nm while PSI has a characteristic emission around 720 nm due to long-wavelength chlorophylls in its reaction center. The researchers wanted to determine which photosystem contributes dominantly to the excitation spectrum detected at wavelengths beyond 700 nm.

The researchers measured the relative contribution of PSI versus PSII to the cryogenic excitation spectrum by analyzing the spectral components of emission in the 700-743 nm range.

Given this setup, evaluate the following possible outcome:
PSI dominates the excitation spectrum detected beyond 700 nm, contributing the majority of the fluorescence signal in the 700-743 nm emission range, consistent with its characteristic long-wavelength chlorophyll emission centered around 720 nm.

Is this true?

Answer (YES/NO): YES